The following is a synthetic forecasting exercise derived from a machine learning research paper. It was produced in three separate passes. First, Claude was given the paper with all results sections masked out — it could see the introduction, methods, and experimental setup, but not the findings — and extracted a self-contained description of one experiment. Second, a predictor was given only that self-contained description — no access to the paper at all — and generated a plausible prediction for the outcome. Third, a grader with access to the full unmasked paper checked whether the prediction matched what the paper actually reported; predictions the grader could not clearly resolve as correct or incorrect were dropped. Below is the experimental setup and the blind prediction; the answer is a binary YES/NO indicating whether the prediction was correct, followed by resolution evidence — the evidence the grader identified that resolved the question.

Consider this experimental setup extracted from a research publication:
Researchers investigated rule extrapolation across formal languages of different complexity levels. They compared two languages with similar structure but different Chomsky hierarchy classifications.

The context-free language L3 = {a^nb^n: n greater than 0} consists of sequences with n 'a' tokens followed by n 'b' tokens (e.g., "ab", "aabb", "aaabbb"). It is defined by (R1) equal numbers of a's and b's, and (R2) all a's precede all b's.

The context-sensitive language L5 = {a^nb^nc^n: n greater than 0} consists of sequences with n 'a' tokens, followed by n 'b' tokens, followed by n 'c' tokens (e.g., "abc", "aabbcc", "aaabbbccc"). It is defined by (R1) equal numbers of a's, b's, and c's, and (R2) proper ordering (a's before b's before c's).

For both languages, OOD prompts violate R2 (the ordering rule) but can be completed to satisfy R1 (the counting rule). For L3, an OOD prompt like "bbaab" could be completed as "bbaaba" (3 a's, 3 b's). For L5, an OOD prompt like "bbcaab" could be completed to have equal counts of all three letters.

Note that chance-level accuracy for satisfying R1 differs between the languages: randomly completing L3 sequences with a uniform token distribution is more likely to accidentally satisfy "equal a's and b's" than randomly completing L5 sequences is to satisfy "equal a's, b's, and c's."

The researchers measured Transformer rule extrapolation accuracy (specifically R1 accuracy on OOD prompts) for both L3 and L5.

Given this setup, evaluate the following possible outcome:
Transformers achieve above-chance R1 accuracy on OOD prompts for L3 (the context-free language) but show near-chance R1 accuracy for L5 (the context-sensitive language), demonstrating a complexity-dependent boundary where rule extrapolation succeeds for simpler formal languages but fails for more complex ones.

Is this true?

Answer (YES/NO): NO